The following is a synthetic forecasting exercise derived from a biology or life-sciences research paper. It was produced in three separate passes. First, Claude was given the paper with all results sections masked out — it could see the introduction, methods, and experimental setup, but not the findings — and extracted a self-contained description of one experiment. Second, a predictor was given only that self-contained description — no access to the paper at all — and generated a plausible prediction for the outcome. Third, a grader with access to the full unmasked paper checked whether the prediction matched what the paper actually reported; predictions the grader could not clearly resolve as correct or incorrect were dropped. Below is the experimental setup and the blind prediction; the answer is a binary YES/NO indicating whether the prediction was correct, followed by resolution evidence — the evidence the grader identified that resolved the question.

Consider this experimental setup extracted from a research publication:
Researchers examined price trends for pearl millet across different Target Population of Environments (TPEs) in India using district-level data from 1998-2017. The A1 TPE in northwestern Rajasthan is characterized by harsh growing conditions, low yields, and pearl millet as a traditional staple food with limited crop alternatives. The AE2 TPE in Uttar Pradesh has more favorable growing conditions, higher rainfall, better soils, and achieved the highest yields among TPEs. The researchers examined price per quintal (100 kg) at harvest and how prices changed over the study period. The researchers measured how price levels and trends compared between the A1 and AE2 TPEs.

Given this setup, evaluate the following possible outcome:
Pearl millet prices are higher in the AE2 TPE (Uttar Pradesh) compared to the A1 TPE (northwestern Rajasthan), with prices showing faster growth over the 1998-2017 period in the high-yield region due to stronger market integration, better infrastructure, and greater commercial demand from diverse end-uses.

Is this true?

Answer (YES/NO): NO